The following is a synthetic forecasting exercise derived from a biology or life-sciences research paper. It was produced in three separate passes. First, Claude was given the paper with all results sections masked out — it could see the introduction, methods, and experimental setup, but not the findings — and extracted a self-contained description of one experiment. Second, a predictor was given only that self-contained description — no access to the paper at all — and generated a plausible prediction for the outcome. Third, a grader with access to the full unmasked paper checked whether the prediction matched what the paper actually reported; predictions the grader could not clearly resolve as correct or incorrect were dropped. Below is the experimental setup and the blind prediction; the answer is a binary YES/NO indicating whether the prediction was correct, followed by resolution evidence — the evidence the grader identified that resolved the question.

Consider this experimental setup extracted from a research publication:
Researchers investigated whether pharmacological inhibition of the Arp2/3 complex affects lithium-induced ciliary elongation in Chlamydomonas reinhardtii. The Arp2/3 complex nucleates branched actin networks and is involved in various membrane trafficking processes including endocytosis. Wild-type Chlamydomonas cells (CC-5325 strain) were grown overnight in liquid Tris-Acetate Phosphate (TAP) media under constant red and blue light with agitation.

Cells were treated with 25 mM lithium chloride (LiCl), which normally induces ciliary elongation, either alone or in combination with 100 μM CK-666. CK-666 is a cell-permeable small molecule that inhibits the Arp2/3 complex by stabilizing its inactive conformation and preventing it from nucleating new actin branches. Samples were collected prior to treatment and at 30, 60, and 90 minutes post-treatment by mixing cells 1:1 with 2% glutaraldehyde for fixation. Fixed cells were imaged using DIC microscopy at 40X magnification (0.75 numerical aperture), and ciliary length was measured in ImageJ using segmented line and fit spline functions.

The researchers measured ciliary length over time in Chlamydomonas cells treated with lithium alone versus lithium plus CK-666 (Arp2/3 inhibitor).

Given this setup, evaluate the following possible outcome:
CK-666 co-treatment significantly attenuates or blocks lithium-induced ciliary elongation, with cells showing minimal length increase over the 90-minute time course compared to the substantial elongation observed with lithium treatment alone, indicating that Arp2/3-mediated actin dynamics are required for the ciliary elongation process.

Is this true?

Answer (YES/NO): YES